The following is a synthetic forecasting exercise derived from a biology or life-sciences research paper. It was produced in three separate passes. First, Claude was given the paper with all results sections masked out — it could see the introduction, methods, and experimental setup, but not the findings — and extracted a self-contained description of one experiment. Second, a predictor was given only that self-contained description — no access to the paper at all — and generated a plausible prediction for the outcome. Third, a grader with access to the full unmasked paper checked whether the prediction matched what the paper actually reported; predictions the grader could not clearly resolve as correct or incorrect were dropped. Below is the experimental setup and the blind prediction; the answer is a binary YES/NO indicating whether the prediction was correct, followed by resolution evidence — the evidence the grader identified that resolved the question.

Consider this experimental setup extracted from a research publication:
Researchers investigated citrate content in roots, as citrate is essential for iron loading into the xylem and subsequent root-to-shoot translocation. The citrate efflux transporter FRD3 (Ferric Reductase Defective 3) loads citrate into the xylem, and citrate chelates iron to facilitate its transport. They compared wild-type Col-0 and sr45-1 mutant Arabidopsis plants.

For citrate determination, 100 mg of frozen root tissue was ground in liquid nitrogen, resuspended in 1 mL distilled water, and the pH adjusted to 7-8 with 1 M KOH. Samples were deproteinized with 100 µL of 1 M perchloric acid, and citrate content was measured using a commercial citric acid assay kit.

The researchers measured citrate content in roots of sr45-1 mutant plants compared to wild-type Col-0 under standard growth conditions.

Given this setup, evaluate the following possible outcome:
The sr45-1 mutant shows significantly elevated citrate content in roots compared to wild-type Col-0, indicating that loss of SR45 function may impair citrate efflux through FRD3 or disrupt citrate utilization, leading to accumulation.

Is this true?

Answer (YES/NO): YES